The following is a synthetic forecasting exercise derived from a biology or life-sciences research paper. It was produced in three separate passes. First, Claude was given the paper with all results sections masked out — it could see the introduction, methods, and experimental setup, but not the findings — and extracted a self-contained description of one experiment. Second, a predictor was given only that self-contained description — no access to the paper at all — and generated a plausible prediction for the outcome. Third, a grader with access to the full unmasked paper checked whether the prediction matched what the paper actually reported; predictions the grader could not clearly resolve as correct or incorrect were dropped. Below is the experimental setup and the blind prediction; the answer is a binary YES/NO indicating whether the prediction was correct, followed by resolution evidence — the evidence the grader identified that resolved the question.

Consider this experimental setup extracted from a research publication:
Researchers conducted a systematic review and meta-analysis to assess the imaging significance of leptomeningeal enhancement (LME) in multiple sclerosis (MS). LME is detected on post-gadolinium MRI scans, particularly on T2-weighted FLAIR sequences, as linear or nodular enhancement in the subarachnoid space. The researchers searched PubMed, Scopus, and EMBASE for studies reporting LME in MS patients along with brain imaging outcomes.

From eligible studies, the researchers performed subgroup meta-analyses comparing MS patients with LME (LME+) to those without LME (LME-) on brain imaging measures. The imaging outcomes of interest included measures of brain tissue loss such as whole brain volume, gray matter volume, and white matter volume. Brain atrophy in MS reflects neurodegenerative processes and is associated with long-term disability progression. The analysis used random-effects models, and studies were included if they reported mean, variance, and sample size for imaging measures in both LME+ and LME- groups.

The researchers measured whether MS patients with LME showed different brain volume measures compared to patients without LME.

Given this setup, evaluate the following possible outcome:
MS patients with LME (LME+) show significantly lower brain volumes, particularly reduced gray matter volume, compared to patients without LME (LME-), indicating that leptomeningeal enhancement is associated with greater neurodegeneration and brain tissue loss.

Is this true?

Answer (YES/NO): YES